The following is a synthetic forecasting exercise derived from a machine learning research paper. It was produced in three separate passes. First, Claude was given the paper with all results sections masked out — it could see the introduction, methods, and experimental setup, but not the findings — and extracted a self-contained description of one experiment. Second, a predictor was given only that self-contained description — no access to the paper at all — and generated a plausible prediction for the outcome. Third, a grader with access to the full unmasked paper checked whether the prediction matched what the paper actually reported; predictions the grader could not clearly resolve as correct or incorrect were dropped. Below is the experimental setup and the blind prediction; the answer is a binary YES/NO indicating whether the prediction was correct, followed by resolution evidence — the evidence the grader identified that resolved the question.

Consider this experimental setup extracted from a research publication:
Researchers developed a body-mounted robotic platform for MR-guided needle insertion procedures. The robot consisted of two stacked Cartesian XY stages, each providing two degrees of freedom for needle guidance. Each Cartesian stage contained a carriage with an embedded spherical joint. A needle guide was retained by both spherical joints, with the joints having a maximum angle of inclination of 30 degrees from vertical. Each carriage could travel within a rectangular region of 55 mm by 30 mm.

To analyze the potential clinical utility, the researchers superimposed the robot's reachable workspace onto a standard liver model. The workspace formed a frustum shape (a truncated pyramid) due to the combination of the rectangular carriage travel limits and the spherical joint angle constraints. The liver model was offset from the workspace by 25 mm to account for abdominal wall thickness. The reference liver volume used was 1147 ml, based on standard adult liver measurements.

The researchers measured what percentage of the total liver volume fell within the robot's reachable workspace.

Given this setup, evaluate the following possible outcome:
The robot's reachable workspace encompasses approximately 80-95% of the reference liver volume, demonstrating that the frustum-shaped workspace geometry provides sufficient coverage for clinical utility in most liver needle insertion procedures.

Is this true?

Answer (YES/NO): NO